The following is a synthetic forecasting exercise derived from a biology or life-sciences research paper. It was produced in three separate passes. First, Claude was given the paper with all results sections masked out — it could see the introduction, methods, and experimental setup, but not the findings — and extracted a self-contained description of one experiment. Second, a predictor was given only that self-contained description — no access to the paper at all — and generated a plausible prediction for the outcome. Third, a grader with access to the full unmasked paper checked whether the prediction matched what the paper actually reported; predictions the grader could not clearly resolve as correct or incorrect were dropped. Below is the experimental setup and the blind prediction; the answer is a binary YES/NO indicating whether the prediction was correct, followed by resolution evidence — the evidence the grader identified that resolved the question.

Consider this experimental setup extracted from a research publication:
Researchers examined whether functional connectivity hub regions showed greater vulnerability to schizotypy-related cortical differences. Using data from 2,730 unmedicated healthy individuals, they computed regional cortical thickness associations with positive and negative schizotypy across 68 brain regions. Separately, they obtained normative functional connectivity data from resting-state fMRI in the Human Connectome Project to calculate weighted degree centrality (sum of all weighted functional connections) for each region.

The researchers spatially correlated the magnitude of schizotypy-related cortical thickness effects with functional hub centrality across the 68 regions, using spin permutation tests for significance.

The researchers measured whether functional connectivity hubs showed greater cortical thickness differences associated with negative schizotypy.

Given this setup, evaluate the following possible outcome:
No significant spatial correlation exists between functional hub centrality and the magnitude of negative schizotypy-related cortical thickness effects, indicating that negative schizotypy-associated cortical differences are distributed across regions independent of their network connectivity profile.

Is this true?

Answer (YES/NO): NO